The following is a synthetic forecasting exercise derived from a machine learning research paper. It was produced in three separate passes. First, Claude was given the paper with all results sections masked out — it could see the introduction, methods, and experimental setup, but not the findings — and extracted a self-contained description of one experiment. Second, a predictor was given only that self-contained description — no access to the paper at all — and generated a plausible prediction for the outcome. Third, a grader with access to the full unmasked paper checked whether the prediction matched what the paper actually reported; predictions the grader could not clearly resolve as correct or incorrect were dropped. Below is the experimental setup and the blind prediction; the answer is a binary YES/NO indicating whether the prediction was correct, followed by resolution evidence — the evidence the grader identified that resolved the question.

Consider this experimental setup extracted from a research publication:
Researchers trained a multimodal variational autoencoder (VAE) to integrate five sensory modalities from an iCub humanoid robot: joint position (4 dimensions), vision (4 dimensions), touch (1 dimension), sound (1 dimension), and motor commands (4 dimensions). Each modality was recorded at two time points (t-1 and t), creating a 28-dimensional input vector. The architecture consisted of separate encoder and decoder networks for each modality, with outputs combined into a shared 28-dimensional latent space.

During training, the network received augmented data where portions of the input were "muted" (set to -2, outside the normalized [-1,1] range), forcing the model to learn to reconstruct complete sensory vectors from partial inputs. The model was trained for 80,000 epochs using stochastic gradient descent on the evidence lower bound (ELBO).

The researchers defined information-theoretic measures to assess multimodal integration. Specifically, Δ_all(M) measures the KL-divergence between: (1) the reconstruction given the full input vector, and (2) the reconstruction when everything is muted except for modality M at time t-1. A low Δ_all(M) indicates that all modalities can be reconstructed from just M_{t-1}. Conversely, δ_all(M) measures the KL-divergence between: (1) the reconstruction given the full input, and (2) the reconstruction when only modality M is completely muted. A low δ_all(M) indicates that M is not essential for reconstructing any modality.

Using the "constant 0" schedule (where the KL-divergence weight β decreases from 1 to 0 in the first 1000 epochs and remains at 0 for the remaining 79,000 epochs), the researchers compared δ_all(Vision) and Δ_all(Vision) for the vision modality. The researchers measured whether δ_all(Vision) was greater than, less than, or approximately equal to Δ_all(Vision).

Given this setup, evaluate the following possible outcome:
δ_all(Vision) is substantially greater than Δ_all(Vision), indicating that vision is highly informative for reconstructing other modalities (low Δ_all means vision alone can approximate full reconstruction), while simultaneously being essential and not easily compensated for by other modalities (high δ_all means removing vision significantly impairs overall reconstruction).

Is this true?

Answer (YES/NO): YES